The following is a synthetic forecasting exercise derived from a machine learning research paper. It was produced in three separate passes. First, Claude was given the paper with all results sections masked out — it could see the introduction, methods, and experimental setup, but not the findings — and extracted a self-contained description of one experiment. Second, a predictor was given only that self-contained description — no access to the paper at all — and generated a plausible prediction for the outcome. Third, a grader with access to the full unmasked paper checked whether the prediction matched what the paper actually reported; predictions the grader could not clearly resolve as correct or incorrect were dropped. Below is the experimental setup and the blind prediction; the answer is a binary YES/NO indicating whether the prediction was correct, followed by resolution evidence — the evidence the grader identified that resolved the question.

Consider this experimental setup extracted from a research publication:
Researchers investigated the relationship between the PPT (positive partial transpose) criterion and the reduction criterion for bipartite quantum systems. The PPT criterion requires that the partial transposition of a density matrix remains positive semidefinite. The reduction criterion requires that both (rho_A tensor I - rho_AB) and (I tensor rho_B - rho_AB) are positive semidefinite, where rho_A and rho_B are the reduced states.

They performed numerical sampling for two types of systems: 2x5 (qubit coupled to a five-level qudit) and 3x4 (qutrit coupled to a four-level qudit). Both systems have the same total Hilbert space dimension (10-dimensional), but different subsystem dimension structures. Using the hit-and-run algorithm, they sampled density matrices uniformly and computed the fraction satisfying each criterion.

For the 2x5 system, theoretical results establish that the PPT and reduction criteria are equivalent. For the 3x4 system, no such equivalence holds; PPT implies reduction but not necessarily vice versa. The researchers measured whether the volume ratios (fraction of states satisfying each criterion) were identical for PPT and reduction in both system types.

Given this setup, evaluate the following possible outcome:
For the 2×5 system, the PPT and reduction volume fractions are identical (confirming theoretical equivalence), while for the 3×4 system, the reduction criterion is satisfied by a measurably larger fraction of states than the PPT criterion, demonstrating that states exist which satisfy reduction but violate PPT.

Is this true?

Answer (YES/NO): YES